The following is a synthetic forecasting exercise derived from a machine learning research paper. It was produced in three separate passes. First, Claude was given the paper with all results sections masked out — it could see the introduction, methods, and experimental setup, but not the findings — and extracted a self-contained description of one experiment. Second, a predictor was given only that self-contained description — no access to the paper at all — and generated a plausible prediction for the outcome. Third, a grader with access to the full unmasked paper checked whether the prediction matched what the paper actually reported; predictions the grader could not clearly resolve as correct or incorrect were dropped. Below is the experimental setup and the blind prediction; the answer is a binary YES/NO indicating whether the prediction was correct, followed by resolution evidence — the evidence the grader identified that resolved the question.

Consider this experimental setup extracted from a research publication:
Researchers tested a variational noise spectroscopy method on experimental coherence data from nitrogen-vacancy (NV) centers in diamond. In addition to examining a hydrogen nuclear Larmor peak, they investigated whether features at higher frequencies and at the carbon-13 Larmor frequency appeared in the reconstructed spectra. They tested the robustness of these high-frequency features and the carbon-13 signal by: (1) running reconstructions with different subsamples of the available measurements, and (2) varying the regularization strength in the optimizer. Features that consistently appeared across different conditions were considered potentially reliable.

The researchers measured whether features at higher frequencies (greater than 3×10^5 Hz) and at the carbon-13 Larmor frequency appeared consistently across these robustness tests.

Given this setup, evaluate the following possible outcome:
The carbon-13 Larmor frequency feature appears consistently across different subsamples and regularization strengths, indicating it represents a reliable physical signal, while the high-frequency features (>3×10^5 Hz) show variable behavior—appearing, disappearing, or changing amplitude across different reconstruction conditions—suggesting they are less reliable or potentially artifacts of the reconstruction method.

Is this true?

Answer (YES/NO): NO